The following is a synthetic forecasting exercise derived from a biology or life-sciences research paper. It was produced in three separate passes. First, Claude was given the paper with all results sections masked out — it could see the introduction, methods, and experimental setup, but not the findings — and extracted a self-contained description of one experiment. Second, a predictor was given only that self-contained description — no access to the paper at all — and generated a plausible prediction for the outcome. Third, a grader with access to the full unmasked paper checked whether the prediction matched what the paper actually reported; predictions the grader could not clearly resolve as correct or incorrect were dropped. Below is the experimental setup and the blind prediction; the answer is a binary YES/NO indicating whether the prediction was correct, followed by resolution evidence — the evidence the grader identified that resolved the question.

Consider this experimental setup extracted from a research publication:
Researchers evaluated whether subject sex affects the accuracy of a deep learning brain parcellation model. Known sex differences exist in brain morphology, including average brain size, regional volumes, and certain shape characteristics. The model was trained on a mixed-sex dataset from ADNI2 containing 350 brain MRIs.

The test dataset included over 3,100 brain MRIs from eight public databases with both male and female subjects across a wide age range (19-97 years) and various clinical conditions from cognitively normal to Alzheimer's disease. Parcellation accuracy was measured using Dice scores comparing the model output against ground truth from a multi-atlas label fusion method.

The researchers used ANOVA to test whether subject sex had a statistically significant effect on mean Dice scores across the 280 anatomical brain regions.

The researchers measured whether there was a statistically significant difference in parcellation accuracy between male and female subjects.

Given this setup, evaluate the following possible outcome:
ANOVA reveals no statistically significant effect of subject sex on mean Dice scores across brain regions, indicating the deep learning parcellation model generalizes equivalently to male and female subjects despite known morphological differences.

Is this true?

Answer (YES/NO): YES